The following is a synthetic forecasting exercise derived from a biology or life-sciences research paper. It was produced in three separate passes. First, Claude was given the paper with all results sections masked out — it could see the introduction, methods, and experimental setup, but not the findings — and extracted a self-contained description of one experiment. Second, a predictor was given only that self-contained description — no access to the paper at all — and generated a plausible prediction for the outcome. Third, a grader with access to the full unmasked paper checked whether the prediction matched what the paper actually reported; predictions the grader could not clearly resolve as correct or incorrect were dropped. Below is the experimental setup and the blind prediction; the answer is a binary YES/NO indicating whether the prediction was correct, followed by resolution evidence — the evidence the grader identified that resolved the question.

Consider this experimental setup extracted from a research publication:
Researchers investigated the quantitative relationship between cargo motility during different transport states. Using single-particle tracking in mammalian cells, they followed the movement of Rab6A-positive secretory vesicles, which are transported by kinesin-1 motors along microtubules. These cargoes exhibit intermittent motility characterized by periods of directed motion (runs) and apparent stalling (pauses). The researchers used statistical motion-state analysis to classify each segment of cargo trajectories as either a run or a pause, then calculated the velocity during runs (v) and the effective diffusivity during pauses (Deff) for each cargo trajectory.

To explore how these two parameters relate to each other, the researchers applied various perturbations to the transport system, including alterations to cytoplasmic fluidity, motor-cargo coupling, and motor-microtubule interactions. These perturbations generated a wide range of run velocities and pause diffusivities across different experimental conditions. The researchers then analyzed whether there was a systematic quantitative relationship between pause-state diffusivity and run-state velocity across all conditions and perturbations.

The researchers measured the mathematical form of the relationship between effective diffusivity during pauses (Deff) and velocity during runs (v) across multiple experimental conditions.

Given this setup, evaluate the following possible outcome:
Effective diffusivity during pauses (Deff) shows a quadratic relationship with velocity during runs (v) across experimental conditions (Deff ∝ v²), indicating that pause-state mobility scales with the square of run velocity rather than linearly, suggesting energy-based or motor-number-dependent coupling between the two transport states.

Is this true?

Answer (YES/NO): YES